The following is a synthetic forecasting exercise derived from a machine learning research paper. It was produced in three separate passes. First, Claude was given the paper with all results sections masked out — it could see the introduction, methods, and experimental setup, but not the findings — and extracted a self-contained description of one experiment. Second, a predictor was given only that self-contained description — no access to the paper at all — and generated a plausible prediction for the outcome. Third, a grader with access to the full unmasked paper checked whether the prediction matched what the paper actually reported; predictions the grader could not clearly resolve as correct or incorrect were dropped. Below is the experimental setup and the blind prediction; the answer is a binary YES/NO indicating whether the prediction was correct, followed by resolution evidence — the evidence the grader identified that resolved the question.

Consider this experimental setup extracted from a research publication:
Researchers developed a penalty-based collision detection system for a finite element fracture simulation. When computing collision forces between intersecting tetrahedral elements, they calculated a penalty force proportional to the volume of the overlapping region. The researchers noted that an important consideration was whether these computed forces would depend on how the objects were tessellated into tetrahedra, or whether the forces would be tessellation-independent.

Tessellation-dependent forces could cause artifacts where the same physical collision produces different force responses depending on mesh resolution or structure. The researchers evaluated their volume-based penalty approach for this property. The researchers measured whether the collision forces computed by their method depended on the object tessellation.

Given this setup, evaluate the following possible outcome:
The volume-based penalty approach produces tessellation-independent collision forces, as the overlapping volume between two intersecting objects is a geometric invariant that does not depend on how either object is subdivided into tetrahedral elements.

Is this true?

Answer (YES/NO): YES